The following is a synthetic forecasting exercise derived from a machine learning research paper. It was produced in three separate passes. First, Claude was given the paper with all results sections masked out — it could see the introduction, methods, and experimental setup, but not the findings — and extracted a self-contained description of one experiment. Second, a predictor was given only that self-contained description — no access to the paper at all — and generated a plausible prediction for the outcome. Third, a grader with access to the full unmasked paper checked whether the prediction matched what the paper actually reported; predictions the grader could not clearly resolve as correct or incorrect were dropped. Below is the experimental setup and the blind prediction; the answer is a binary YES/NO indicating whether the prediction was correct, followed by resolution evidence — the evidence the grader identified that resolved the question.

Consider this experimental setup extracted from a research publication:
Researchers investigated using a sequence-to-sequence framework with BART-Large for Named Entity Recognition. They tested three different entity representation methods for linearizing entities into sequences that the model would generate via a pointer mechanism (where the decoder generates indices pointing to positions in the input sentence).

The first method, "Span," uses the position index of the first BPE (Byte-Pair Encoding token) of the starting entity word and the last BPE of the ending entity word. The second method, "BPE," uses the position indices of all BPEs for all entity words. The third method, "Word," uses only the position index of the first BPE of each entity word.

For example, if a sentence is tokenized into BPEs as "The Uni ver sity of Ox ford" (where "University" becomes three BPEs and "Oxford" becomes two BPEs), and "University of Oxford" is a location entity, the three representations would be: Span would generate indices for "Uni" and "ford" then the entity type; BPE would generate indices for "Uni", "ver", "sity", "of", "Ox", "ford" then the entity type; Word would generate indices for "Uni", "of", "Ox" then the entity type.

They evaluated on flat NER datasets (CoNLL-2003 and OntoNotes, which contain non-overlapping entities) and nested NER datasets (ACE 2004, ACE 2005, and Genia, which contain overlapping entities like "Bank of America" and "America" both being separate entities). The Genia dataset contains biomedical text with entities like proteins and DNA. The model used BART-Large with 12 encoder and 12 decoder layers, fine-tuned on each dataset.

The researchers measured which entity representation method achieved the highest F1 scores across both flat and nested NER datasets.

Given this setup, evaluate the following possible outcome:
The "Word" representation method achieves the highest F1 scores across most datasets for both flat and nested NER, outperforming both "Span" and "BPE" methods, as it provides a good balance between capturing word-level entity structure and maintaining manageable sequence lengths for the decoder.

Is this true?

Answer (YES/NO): YES